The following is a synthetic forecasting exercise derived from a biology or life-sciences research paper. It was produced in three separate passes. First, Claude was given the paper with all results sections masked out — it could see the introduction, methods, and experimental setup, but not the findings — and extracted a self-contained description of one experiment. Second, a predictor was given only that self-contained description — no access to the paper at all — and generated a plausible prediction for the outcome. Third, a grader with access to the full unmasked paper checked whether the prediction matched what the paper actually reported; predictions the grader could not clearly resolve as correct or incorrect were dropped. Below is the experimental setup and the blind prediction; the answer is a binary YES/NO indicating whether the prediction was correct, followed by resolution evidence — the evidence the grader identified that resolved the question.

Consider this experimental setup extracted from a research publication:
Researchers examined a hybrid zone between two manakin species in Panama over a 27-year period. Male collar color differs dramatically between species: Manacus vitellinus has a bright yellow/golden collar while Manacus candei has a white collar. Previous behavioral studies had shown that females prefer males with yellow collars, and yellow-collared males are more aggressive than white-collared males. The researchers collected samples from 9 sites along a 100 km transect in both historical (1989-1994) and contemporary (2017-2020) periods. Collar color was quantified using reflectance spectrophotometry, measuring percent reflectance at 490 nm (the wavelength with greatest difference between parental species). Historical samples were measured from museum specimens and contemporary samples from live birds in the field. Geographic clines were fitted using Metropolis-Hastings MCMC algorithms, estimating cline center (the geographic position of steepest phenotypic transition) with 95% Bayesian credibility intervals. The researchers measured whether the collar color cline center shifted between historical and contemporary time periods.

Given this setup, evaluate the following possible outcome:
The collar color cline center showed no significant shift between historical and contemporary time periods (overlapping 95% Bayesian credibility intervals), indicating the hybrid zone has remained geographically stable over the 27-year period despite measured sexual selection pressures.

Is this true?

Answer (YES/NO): YES